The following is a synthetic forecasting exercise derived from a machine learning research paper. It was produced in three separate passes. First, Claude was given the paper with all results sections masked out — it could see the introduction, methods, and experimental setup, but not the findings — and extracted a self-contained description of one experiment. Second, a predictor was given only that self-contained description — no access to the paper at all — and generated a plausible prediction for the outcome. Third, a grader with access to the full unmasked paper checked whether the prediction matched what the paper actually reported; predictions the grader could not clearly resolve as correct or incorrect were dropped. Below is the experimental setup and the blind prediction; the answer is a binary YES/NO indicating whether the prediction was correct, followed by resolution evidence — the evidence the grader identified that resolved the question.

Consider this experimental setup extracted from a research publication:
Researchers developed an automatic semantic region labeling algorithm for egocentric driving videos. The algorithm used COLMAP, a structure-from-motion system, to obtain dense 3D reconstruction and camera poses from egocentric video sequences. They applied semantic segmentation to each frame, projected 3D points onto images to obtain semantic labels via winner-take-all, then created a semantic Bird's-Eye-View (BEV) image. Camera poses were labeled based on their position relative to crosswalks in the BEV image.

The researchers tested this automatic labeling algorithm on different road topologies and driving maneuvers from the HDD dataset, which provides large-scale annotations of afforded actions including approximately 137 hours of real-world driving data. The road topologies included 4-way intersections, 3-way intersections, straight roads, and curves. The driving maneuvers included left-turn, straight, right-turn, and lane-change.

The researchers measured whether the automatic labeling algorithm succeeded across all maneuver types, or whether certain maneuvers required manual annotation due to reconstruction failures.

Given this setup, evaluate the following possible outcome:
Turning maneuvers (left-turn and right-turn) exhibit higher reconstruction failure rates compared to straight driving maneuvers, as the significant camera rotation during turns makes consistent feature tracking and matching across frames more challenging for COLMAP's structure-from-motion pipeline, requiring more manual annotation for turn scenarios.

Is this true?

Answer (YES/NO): NO